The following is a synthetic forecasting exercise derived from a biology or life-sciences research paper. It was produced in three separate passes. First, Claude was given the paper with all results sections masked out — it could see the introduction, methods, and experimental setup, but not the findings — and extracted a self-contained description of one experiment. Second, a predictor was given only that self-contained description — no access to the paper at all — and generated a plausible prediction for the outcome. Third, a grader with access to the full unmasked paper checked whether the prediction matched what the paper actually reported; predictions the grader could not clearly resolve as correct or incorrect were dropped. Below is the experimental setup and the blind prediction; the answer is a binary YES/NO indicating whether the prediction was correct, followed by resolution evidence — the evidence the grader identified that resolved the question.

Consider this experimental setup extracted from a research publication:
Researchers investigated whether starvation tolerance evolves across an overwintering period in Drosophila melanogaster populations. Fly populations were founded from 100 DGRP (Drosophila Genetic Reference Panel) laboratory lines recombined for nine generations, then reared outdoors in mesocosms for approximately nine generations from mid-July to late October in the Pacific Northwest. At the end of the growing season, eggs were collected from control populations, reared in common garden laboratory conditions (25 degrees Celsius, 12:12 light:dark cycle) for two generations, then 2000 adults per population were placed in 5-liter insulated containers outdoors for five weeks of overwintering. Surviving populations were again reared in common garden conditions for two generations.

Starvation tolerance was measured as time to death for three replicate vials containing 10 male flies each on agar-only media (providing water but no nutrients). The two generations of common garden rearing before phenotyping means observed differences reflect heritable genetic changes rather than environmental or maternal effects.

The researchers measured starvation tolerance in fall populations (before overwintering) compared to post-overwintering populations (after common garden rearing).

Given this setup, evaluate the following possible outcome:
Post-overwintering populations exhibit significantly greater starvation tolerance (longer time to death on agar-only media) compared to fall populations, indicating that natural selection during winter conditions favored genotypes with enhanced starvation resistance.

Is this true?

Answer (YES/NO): NO